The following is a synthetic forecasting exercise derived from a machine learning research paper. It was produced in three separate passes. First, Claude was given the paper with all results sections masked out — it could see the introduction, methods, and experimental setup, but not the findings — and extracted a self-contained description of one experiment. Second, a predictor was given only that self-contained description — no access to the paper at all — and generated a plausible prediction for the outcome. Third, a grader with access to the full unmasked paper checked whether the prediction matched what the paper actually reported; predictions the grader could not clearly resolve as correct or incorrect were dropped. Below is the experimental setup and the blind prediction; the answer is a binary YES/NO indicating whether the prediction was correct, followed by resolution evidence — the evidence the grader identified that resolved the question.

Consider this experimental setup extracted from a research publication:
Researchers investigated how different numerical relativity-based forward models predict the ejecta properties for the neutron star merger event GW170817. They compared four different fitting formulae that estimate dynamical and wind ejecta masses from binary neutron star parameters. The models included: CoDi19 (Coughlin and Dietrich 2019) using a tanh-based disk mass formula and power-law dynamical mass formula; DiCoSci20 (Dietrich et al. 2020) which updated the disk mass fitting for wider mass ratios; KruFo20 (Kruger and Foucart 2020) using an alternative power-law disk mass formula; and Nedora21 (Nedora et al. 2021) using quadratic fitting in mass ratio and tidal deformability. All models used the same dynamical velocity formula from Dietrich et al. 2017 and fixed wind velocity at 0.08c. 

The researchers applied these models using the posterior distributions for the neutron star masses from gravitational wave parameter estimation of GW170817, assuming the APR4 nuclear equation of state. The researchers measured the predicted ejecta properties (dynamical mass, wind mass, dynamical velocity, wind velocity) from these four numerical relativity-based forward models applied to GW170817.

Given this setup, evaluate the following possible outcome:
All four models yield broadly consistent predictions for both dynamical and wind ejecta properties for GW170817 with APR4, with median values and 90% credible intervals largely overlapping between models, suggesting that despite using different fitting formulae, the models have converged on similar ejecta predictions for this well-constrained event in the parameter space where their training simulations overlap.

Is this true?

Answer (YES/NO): YES